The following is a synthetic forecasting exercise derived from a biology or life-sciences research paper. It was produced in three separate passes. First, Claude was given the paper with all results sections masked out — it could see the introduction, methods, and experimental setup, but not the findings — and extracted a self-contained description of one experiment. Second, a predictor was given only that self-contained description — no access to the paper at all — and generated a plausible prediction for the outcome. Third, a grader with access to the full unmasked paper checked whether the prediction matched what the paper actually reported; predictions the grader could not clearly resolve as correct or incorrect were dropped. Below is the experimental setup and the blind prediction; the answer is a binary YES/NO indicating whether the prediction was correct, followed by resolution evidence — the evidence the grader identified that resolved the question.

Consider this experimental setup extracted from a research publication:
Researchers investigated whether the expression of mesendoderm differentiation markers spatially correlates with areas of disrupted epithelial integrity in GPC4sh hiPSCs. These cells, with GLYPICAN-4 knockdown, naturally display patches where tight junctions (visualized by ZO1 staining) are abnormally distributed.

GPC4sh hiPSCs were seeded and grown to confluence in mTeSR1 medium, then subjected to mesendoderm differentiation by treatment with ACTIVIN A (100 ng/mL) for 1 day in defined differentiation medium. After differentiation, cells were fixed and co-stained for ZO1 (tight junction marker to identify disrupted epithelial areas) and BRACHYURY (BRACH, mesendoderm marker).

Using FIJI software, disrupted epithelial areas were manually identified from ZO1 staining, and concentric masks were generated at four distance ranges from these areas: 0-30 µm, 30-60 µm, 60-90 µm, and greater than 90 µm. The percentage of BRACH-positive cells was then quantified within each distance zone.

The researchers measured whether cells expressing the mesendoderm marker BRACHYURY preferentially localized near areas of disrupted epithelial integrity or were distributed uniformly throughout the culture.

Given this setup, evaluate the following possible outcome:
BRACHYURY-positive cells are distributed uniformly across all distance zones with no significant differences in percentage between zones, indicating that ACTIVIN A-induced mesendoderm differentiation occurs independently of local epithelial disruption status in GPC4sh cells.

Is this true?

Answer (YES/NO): NO